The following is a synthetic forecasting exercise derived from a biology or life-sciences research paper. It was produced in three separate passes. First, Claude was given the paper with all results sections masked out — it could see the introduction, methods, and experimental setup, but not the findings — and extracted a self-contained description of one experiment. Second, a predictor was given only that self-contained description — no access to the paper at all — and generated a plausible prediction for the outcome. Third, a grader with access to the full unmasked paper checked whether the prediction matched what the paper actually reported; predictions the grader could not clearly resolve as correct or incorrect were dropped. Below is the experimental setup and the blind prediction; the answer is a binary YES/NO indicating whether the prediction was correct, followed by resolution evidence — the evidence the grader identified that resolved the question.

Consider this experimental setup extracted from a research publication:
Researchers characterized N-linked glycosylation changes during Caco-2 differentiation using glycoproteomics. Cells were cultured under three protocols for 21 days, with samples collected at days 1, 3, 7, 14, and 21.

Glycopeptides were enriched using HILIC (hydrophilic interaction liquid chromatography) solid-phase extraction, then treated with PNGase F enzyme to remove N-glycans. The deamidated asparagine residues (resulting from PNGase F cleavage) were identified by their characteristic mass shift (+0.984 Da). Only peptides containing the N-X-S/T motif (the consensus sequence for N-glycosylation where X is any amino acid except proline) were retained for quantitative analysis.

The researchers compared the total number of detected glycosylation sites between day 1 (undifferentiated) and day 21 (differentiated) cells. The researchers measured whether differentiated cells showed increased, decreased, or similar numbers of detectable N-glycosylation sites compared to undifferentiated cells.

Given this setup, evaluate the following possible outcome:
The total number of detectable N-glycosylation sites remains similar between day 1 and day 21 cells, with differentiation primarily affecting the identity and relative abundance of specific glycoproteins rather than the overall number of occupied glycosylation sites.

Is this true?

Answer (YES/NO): NO